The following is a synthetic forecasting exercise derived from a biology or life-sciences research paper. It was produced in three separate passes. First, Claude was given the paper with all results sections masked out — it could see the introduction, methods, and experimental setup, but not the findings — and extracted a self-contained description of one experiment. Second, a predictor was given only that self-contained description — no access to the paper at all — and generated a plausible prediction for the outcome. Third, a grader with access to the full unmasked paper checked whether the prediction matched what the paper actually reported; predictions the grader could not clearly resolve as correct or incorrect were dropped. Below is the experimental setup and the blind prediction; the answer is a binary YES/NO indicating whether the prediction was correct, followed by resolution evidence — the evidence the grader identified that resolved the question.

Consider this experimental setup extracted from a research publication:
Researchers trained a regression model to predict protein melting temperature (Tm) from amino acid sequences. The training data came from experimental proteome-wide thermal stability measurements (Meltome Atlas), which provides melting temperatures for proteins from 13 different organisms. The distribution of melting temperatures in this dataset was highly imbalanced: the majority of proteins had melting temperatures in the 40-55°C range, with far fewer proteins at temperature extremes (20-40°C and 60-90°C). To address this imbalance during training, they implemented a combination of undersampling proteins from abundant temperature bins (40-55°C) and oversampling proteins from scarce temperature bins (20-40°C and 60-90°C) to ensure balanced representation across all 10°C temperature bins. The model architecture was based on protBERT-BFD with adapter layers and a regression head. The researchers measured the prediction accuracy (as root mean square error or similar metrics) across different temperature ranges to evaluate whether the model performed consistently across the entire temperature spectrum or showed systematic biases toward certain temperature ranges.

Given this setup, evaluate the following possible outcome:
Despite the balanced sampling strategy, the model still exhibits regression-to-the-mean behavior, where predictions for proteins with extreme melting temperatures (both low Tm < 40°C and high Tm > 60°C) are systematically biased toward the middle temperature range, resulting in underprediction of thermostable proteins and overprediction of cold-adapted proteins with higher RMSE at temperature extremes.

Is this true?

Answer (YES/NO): NO